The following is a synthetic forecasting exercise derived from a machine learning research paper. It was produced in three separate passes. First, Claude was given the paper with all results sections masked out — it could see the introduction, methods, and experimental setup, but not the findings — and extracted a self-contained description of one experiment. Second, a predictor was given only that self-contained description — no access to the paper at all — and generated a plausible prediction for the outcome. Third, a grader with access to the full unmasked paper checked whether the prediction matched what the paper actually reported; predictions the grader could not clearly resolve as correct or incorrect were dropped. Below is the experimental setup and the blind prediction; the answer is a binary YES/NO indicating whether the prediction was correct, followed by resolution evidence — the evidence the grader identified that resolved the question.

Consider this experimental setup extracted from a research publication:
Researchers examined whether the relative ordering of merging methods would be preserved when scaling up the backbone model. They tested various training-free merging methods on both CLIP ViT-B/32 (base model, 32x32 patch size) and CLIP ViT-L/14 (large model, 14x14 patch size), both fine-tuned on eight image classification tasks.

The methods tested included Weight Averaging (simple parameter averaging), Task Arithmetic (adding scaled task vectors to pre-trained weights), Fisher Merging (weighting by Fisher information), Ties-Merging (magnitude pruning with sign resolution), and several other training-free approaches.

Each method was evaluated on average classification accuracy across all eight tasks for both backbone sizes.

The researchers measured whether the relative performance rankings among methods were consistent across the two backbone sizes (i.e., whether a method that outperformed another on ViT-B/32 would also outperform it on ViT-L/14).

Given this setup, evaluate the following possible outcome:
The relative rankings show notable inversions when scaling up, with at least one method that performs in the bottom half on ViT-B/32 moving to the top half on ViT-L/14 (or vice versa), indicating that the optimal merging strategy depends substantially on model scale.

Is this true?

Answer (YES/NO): YES